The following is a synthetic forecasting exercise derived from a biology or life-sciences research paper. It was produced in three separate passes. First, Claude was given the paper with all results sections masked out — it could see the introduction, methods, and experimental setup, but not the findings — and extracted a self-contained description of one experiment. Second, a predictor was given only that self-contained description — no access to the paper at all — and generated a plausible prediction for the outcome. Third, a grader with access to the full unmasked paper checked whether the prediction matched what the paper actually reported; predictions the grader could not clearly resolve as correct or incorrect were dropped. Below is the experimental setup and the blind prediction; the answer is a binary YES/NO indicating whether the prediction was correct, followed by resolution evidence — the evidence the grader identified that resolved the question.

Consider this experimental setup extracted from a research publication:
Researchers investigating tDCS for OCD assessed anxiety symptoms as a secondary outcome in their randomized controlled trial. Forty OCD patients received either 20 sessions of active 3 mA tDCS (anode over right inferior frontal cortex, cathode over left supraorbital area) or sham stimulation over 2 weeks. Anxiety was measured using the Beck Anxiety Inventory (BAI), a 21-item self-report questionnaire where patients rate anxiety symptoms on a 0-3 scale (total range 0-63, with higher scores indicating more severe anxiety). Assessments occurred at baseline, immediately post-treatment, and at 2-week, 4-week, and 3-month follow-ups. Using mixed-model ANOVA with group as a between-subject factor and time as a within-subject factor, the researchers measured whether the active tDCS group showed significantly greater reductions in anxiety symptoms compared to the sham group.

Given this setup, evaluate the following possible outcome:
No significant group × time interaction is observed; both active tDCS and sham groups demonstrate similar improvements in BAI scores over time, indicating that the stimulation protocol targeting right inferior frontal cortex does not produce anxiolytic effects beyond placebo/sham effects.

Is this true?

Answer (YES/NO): YES